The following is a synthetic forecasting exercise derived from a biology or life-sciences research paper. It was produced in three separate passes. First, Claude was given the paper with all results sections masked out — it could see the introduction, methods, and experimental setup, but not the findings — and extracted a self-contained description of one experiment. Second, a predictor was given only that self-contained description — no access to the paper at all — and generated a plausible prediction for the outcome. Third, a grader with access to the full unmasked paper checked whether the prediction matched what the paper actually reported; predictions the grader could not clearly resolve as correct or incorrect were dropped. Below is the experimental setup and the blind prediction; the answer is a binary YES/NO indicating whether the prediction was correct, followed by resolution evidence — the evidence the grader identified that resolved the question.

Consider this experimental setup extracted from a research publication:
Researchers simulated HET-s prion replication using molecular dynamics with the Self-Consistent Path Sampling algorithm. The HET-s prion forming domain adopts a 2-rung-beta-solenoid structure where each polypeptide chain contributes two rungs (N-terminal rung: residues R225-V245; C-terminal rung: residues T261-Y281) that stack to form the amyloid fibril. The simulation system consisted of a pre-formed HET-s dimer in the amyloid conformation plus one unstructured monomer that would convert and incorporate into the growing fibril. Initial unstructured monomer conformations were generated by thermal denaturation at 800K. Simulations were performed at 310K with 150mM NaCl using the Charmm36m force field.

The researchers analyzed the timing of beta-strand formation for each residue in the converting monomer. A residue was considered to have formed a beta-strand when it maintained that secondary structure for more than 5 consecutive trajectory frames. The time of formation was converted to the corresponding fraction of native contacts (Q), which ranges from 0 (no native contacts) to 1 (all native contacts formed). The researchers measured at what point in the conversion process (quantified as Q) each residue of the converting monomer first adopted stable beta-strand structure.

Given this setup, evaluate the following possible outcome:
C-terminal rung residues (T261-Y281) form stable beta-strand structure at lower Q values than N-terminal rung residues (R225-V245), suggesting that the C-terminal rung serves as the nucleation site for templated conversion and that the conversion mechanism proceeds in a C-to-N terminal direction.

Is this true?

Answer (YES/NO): NO